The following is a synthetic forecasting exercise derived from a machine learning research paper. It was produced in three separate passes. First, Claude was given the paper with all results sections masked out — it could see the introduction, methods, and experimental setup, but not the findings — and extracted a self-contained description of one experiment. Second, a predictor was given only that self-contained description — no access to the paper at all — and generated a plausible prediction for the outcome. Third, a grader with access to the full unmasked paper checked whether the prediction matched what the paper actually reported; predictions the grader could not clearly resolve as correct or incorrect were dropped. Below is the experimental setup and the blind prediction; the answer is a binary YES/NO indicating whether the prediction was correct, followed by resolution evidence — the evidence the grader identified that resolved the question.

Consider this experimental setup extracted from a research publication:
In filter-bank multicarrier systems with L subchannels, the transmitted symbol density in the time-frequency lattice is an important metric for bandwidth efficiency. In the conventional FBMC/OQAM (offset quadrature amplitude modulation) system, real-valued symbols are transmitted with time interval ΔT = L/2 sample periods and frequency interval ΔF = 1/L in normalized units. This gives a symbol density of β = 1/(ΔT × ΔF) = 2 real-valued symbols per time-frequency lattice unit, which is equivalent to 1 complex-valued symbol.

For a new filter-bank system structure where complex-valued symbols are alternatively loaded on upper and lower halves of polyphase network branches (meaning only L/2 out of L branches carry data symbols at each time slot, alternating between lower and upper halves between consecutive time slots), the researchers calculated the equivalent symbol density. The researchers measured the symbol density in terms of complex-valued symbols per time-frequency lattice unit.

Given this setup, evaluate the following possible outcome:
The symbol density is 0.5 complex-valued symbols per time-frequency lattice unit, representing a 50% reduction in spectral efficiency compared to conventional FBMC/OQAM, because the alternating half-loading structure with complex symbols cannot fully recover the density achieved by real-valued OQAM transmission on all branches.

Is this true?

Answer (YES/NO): NO